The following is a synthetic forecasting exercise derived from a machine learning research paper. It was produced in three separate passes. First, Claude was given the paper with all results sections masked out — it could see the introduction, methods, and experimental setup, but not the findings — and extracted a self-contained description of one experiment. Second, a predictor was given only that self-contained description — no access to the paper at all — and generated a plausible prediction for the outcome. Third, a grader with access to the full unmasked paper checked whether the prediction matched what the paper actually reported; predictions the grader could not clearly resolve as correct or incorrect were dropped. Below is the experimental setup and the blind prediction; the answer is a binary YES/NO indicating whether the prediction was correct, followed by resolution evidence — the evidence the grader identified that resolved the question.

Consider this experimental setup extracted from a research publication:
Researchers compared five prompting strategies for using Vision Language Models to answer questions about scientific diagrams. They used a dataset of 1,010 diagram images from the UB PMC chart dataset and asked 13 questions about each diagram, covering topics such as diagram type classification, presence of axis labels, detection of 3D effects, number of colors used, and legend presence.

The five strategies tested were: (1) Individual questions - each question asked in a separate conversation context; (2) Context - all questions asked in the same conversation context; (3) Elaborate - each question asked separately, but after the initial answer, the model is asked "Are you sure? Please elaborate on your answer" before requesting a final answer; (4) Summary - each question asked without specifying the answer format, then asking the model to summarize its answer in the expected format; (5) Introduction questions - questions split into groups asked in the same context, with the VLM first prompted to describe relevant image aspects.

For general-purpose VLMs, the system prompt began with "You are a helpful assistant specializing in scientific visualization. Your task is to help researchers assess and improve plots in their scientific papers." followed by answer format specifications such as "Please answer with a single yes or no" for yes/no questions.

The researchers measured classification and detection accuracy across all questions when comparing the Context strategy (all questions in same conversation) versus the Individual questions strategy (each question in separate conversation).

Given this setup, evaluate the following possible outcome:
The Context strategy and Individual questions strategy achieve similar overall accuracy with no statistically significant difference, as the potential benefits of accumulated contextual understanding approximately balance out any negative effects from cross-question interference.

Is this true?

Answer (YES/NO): NO